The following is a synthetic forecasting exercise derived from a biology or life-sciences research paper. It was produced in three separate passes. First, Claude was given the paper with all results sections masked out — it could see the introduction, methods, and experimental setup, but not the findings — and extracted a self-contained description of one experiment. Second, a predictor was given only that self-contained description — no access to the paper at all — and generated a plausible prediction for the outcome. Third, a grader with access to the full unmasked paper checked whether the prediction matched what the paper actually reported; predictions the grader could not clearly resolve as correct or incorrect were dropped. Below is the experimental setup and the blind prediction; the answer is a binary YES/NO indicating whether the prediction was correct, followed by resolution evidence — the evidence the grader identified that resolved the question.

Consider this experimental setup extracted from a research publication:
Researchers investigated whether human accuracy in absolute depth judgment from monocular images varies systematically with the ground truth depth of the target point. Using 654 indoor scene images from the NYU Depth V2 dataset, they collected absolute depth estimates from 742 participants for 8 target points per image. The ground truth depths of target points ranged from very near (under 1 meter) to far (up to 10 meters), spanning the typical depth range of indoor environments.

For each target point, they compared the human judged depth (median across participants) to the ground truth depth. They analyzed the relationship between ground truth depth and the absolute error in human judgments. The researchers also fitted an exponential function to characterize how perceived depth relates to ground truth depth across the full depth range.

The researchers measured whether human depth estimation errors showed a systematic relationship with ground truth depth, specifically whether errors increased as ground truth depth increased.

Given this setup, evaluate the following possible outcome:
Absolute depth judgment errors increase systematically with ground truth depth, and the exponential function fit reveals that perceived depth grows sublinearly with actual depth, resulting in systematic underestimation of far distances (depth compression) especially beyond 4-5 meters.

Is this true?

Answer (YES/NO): NO